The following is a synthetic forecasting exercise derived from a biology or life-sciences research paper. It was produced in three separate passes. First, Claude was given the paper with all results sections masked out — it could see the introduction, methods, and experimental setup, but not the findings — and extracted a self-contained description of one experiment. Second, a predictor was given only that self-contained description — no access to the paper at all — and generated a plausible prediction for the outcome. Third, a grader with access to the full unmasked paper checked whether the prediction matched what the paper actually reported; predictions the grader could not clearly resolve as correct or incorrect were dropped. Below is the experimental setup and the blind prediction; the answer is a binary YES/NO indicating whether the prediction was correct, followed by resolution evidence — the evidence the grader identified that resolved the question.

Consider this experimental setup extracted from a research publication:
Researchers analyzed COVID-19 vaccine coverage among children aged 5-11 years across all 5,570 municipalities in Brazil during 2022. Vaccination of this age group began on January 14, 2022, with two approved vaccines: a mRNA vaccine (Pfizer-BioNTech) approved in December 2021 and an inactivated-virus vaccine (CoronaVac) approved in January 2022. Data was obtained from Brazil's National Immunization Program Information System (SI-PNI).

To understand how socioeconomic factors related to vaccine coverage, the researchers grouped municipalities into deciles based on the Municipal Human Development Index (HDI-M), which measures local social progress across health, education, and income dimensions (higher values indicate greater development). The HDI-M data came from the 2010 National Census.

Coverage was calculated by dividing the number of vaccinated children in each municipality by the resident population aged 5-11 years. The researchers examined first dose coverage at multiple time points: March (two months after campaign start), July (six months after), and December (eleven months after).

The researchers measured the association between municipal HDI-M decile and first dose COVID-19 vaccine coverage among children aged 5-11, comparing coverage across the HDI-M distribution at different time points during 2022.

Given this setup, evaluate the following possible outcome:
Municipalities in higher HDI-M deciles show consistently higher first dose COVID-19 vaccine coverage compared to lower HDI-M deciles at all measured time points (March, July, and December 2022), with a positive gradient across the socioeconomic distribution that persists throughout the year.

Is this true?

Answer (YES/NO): YES